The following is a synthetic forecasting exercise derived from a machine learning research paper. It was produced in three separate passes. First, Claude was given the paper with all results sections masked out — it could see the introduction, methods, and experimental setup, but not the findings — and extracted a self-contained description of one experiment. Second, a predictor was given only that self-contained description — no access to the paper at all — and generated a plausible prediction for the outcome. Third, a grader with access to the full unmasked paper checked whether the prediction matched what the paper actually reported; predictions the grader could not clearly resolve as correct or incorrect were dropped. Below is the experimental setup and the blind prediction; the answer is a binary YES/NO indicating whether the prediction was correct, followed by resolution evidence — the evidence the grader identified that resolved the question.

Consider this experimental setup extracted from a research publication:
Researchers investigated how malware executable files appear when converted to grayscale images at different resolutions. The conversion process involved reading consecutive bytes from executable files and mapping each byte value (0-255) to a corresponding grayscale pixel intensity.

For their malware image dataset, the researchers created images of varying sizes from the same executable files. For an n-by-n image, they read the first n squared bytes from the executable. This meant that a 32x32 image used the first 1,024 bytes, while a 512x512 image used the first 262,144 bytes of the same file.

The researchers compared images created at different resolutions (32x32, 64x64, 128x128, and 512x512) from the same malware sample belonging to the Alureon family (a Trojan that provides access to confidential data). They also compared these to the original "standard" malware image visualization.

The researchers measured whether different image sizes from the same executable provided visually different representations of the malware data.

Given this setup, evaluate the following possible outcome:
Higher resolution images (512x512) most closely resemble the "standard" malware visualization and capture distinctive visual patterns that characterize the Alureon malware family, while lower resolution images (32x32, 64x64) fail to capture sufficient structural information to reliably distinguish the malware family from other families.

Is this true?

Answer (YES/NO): NO